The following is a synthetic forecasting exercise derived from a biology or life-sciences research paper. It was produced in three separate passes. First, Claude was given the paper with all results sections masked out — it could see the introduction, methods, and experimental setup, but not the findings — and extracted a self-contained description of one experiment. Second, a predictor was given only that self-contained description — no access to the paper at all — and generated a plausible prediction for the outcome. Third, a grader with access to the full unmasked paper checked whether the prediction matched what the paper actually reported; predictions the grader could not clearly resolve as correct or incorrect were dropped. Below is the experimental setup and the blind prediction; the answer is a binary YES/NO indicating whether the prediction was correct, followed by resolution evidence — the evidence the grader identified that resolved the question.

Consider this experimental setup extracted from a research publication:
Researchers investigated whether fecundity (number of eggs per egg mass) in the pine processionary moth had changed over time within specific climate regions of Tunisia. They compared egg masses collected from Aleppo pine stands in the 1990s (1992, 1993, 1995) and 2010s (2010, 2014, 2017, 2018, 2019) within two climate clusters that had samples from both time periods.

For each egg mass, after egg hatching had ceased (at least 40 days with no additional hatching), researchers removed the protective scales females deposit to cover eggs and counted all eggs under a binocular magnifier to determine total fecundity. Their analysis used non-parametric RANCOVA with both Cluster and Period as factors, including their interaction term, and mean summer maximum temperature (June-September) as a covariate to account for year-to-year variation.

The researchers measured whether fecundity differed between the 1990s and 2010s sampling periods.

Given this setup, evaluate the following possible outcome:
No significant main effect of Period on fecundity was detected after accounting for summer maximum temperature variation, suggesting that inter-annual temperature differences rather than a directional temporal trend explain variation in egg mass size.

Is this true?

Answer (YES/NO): NO